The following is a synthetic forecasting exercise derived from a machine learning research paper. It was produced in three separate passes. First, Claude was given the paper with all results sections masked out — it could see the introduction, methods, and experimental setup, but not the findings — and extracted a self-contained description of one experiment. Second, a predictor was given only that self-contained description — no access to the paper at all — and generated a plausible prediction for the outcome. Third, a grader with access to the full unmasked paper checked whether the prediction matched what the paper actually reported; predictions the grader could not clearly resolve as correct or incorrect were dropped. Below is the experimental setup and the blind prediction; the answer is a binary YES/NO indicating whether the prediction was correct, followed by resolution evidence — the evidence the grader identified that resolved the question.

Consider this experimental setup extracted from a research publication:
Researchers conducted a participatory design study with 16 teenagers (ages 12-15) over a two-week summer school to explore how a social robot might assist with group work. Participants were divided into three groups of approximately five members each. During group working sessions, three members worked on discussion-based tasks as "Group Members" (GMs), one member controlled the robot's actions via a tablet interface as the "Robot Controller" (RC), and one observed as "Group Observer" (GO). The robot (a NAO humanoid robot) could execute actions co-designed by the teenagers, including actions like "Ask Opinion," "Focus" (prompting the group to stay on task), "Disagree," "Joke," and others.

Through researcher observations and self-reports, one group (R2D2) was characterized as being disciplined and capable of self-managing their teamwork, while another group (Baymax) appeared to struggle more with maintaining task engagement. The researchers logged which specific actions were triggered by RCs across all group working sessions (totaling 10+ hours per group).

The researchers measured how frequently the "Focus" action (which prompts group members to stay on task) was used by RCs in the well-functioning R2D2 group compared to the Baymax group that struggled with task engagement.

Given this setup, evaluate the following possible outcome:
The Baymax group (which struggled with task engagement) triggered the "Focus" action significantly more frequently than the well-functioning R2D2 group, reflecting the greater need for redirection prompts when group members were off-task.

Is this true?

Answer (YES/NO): YES